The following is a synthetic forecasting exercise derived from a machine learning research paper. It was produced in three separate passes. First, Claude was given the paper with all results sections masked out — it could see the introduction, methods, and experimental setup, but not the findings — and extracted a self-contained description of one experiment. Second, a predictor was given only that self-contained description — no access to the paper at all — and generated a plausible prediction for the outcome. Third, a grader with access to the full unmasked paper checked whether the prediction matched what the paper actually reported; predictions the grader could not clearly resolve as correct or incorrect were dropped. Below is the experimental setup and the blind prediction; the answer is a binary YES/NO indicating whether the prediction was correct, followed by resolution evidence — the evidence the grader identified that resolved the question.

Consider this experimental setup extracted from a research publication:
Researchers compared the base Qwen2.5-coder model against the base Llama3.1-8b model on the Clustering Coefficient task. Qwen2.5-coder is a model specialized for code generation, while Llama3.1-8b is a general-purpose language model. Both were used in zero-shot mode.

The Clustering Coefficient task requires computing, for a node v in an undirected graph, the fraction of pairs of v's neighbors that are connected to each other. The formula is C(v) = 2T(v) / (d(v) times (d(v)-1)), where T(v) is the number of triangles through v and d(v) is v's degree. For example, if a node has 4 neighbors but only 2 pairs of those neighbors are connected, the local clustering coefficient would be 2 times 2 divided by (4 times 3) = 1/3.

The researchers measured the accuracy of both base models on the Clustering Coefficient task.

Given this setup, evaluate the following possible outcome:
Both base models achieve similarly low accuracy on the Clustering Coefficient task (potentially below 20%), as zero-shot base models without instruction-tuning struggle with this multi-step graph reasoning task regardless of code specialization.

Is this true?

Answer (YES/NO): NO